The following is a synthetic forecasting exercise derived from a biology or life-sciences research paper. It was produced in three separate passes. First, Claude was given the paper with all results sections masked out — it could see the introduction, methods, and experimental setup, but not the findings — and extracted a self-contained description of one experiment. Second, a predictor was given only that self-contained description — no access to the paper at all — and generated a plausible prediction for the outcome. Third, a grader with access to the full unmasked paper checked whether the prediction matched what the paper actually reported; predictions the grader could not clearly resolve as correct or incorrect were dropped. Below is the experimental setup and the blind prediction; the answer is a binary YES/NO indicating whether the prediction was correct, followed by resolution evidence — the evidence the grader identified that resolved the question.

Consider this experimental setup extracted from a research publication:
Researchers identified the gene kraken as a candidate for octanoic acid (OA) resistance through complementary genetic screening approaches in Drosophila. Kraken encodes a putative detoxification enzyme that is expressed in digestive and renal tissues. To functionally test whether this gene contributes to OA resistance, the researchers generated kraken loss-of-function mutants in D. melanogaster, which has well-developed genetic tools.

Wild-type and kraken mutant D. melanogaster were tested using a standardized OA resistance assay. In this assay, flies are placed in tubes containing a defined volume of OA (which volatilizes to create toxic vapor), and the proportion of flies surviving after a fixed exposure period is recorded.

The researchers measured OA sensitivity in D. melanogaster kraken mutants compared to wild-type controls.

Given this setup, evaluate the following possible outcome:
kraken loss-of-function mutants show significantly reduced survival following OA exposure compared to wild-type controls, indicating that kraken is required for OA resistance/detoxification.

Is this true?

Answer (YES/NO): YES